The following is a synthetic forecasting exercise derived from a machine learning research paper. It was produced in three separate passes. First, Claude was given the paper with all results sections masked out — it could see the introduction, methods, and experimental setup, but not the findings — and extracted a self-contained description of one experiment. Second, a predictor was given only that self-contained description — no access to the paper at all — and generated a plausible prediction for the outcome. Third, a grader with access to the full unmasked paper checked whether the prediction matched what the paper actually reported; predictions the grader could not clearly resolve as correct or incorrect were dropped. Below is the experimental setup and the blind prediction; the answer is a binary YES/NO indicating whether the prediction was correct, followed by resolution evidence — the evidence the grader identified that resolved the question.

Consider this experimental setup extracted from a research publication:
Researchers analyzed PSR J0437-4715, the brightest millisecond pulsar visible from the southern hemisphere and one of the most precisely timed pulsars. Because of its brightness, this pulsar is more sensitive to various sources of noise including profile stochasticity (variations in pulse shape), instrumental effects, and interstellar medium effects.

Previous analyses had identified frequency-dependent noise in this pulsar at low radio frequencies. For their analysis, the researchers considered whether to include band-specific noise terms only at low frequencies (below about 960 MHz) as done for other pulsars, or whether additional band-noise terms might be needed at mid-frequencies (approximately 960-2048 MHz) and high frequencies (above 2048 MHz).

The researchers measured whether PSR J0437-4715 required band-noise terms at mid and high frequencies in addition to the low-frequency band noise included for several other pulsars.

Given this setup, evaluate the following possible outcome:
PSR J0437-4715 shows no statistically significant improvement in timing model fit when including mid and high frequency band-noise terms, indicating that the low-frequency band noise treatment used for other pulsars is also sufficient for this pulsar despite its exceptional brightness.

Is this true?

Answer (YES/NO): NO